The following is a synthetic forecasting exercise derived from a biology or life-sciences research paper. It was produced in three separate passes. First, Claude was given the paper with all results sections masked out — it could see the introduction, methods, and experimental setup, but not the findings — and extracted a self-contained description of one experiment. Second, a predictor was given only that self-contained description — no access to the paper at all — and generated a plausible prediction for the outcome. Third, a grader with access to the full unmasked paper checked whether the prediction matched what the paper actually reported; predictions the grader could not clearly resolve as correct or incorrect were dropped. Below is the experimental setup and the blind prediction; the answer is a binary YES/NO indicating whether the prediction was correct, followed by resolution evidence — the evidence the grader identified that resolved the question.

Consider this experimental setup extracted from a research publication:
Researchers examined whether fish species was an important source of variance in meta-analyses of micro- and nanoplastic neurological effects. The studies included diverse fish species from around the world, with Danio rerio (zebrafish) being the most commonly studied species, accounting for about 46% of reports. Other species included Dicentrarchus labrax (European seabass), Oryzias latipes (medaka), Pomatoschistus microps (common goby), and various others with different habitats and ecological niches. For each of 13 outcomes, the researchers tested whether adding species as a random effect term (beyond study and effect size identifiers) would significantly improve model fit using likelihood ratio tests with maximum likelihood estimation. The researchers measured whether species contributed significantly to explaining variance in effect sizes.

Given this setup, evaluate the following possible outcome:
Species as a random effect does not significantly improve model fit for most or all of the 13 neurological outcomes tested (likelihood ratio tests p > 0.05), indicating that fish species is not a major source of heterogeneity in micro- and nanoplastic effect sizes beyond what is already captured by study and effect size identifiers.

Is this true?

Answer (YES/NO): YES